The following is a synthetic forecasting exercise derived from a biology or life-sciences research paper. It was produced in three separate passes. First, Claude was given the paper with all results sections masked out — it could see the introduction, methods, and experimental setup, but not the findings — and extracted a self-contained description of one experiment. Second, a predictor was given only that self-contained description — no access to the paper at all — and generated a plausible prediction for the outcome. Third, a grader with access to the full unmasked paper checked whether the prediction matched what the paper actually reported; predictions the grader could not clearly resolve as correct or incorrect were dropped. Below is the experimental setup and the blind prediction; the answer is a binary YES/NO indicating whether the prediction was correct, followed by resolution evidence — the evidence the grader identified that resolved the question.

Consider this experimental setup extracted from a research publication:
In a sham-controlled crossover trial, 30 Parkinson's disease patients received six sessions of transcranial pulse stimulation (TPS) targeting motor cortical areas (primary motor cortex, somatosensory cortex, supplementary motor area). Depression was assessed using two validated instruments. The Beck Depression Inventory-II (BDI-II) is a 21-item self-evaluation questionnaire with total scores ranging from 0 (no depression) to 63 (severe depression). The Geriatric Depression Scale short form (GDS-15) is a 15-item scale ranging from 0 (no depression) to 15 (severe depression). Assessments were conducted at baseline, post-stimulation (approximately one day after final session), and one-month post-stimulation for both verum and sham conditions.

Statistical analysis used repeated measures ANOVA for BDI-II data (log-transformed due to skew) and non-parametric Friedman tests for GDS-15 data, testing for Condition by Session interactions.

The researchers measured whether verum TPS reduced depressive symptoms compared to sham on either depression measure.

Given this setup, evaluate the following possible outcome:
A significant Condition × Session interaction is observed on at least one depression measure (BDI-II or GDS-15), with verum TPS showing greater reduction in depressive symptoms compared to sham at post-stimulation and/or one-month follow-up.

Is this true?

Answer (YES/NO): NO